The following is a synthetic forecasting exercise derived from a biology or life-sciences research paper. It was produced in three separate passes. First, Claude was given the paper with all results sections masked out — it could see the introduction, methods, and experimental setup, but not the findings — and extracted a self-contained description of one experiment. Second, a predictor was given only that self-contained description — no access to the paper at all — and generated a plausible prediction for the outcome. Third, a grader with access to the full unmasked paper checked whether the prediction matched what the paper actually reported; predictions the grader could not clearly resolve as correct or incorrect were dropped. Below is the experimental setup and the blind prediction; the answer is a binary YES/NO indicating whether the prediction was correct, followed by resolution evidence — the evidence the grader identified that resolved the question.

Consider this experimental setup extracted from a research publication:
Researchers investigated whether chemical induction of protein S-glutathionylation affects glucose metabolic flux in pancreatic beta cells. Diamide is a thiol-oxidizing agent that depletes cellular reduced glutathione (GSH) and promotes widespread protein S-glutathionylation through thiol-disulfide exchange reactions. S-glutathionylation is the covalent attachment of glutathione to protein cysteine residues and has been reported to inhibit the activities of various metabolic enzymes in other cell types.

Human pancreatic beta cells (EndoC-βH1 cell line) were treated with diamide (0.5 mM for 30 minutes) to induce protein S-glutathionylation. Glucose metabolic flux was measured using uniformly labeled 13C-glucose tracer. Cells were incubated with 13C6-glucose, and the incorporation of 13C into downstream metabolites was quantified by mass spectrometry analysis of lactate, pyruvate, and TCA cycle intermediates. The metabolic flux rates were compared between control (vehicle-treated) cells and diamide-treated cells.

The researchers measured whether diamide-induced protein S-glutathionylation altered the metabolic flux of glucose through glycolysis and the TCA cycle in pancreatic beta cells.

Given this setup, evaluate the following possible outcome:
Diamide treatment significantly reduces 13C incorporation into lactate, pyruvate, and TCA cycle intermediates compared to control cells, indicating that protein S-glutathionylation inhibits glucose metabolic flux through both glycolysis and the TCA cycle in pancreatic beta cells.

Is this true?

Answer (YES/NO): YES